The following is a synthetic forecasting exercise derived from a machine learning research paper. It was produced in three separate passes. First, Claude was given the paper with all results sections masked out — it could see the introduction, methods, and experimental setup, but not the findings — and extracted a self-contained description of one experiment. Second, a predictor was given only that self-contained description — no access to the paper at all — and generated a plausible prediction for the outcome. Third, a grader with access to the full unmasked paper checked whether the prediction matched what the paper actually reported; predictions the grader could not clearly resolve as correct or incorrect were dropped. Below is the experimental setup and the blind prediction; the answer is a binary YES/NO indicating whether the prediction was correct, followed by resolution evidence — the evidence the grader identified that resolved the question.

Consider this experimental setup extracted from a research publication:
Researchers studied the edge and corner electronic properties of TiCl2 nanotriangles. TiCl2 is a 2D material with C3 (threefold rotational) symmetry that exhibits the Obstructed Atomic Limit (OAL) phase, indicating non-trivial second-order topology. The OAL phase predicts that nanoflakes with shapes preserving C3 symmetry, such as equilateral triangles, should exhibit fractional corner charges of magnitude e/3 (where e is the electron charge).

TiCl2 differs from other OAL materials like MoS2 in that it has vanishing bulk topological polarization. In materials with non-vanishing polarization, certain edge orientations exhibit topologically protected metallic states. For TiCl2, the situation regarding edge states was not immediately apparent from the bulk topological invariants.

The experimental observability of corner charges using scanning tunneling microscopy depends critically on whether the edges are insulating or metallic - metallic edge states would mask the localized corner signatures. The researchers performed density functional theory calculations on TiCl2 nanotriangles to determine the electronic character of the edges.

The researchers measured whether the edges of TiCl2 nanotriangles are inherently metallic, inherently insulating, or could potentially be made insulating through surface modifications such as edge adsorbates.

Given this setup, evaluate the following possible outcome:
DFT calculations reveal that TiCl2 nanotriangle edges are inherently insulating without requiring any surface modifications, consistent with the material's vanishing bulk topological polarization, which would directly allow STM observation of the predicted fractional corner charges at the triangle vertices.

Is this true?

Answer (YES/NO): NO